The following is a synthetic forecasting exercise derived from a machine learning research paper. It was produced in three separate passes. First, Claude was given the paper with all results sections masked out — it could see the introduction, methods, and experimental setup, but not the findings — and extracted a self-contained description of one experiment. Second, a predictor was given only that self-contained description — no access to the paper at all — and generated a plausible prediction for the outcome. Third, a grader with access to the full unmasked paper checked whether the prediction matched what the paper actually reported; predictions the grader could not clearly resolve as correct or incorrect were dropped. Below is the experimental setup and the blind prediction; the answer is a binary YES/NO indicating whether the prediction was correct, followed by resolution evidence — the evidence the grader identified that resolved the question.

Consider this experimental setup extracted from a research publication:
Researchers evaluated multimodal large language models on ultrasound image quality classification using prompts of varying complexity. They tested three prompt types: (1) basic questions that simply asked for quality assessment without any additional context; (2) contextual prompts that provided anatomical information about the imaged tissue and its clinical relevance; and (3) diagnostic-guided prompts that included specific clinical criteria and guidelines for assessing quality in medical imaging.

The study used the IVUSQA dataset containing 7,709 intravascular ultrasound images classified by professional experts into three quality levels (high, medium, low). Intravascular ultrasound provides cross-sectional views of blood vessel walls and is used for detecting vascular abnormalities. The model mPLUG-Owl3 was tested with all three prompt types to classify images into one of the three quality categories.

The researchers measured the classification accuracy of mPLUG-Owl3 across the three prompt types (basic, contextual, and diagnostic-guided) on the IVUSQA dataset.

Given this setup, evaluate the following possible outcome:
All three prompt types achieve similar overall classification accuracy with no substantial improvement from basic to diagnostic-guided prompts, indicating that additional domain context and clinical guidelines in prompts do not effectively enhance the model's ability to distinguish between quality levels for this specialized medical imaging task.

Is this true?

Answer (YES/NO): NO